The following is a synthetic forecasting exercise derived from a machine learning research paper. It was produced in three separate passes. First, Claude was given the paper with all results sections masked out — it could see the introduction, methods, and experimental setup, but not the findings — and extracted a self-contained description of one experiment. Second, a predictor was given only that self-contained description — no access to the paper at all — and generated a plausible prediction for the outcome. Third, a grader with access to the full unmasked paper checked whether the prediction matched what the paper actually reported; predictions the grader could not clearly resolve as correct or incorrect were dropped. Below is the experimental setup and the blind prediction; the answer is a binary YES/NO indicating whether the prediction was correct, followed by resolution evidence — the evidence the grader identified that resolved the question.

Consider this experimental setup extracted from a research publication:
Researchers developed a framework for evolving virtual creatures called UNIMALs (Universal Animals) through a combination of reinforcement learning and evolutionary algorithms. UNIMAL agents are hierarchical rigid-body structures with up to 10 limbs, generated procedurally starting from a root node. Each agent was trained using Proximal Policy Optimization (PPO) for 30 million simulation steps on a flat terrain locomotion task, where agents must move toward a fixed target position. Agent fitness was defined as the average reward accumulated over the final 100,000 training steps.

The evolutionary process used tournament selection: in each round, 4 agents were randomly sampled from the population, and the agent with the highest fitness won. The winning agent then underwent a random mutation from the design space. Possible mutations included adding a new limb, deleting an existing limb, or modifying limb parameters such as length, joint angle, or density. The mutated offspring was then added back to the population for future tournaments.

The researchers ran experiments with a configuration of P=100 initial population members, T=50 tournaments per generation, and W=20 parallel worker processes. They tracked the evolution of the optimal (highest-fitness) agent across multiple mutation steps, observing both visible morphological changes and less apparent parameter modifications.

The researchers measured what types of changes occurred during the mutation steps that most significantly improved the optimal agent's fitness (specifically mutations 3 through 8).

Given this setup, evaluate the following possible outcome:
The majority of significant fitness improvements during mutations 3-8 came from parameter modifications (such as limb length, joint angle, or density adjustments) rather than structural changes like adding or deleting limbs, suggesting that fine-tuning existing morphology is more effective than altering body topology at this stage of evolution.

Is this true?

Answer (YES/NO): YES